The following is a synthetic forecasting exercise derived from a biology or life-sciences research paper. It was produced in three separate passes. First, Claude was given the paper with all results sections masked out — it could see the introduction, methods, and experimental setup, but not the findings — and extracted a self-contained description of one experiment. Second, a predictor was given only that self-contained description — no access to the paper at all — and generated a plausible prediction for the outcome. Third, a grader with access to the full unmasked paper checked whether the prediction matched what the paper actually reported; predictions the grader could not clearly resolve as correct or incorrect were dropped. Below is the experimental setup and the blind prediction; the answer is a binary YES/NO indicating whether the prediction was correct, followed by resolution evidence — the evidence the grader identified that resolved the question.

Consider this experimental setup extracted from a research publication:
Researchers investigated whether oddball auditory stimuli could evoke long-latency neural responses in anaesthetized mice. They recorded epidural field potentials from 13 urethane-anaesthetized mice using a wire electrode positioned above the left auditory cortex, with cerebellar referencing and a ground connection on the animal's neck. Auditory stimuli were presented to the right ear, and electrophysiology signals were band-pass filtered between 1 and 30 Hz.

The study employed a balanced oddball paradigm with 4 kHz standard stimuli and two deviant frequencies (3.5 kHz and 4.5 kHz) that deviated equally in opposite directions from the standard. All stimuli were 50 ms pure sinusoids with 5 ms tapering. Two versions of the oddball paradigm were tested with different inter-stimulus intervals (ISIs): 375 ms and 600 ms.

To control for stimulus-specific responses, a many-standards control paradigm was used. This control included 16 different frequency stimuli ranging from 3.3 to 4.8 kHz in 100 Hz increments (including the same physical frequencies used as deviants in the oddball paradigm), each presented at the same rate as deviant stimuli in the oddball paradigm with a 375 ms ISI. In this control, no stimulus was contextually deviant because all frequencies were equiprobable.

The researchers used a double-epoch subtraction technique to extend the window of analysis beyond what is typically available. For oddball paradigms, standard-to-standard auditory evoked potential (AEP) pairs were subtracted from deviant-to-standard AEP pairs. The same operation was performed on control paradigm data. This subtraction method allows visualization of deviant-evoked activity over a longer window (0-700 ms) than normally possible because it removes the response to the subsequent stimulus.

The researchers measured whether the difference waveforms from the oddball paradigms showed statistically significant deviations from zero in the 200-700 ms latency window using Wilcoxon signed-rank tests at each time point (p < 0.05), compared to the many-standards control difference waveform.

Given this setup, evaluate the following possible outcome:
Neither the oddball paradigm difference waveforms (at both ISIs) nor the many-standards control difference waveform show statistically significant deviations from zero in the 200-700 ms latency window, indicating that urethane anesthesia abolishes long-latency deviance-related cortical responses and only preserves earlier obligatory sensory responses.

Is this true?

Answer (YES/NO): NO